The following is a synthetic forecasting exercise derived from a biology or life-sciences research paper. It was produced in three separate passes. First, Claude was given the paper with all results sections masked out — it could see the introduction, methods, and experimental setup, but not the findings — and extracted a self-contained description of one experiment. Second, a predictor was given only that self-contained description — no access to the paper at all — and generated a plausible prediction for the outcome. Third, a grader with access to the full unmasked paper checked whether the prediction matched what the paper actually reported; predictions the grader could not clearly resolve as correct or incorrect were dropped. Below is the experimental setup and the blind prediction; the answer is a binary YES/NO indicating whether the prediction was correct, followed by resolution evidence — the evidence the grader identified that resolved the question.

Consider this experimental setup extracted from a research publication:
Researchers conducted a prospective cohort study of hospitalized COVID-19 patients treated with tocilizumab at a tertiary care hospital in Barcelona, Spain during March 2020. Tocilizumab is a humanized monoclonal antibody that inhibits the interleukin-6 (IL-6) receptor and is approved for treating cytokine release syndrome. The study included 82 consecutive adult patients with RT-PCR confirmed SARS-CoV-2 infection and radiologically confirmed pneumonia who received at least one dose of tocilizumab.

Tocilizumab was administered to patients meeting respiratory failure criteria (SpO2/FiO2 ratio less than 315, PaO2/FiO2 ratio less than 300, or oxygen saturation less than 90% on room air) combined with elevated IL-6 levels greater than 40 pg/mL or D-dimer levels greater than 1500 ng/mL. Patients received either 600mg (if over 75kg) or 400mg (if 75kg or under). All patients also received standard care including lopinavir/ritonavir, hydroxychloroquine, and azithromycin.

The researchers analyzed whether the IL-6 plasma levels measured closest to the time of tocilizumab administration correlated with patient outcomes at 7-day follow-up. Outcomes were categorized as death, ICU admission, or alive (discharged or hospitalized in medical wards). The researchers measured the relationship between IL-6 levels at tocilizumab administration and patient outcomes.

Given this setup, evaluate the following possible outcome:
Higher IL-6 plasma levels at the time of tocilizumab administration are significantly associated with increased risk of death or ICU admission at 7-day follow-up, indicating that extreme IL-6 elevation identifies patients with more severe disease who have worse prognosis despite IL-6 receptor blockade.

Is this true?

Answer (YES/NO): NO